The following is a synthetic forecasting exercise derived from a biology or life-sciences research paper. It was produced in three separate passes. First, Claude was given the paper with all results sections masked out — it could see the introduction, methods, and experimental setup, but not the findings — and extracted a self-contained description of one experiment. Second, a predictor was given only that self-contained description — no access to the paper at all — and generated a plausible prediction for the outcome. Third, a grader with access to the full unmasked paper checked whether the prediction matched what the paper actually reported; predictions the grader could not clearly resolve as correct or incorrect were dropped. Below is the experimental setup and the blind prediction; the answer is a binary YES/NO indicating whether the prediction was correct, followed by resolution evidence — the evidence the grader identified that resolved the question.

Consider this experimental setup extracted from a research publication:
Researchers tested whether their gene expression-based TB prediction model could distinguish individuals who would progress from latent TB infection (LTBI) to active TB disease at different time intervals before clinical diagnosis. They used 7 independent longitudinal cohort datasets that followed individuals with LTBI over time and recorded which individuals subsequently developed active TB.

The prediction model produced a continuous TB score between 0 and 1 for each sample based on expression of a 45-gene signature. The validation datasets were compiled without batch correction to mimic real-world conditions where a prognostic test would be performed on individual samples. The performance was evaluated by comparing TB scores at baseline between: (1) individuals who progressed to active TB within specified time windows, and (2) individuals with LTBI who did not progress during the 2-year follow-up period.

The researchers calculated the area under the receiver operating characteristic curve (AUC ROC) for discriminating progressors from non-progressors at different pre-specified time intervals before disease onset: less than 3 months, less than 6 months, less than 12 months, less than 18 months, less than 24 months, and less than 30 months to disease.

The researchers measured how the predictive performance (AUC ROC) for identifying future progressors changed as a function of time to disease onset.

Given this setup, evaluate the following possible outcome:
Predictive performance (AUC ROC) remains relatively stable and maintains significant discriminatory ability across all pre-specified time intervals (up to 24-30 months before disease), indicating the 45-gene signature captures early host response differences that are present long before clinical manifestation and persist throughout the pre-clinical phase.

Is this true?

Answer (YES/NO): NO